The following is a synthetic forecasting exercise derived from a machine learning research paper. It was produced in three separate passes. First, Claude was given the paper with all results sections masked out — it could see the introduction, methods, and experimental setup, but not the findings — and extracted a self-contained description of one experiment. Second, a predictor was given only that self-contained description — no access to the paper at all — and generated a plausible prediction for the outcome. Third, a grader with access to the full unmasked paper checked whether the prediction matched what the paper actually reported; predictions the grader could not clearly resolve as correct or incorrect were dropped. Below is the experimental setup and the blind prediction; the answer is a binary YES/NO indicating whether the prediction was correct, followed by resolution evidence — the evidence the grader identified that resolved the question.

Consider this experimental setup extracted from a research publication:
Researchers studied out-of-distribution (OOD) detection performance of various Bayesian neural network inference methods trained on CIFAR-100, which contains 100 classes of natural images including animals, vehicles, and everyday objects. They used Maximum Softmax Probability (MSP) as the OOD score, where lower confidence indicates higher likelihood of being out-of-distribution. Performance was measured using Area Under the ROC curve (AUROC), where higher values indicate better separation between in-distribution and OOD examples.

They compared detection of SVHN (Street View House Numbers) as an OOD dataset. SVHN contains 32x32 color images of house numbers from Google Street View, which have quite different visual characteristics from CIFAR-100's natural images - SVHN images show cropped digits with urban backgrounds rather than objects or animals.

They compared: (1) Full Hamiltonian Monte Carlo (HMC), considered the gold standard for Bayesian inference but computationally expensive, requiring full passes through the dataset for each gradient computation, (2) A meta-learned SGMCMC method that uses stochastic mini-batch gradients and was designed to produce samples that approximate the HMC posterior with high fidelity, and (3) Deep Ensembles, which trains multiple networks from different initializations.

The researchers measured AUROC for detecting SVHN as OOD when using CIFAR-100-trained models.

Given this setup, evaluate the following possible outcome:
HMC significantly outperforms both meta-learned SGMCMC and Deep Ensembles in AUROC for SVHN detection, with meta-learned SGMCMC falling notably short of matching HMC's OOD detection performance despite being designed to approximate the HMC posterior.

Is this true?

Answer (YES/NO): NO